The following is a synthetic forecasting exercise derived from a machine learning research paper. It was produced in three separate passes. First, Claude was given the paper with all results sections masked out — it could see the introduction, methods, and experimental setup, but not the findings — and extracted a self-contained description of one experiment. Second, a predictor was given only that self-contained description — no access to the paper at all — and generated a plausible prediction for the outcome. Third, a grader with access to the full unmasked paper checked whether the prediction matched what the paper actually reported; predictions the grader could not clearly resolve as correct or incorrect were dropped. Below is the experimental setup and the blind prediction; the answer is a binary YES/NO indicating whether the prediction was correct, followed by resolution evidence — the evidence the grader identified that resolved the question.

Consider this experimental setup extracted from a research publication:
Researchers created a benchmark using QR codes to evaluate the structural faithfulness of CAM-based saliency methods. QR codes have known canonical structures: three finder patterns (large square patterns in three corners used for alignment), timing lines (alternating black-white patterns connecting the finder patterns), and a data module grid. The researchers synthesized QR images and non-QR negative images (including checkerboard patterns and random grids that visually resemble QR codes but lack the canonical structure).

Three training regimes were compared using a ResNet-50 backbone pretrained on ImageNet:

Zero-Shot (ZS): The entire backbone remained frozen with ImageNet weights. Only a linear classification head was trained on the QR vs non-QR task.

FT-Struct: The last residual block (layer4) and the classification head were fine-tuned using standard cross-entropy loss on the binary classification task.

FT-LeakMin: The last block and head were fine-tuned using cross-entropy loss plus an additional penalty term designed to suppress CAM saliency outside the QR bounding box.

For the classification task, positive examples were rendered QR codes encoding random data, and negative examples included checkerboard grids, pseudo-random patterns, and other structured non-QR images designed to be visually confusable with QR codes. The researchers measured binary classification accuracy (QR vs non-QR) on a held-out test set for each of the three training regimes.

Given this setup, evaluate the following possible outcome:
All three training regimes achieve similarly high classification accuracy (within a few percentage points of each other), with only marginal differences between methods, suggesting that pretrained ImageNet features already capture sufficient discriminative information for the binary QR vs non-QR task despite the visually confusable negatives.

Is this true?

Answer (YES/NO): YES